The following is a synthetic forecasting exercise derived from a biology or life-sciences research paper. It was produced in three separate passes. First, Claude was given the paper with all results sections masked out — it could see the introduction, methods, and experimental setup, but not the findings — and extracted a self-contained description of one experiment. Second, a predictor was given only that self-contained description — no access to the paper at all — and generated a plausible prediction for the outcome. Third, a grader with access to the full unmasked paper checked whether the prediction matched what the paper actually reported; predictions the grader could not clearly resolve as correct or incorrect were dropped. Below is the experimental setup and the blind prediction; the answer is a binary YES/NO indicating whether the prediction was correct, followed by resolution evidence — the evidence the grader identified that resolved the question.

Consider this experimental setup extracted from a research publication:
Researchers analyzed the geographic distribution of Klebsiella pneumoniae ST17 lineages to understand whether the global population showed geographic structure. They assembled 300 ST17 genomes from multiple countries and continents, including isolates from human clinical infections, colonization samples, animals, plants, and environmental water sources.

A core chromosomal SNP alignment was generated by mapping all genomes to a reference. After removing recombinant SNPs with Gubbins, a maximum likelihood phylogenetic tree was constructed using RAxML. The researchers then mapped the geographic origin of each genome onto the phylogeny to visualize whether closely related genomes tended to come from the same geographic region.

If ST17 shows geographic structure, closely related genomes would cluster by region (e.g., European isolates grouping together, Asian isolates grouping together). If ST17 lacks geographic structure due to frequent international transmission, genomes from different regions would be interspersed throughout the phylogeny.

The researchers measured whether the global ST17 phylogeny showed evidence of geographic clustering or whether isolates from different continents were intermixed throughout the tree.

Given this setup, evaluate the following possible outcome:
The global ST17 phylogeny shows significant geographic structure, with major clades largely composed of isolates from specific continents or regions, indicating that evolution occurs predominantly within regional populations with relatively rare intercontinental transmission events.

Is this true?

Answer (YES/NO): NO